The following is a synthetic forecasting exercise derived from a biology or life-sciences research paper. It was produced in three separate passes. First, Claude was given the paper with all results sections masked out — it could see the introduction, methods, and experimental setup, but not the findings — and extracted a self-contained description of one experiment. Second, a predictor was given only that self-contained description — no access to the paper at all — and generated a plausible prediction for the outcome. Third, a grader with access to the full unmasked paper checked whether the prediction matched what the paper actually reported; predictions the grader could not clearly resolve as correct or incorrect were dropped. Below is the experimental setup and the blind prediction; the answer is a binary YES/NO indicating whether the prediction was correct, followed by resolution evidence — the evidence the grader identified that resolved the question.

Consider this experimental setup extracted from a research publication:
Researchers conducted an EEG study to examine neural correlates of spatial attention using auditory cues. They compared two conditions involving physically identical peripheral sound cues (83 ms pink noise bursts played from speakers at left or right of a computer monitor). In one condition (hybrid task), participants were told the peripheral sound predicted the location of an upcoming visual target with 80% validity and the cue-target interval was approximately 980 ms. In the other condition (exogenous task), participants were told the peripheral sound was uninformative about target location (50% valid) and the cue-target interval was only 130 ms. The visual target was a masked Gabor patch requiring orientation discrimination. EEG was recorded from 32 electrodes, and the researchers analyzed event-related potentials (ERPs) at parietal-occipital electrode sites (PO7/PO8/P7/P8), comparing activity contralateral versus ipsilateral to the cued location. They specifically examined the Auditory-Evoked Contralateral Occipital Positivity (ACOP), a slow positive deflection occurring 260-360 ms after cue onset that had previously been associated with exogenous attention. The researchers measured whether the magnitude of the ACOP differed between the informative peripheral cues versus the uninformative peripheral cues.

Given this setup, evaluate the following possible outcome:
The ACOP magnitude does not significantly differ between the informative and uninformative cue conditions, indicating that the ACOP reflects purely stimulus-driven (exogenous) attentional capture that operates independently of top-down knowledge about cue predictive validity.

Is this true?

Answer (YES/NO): YES